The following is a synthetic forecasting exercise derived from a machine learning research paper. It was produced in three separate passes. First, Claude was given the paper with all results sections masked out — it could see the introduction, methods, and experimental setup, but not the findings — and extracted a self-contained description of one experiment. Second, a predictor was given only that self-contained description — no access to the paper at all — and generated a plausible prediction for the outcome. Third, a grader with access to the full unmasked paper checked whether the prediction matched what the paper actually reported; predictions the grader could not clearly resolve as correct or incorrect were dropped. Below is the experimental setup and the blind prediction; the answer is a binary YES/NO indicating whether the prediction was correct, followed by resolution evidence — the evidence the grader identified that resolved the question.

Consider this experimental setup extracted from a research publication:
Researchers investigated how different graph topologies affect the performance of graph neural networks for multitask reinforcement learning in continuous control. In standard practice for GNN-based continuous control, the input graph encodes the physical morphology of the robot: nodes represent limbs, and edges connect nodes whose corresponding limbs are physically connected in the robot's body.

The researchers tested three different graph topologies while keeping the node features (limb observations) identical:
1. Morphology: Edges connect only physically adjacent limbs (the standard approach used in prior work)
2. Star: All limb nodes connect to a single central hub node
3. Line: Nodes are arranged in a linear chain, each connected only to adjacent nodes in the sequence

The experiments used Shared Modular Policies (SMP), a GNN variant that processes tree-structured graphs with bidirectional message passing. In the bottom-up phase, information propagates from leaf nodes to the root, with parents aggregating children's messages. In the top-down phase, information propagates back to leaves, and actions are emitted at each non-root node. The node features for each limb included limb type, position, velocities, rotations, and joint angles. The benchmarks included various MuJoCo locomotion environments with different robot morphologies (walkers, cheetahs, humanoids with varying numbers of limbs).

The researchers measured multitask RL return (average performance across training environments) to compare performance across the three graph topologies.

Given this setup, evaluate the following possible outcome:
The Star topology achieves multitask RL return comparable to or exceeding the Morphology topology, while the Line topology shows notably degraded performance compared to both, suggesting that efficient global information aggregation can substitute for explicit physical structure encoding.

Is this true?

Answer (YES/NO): YES